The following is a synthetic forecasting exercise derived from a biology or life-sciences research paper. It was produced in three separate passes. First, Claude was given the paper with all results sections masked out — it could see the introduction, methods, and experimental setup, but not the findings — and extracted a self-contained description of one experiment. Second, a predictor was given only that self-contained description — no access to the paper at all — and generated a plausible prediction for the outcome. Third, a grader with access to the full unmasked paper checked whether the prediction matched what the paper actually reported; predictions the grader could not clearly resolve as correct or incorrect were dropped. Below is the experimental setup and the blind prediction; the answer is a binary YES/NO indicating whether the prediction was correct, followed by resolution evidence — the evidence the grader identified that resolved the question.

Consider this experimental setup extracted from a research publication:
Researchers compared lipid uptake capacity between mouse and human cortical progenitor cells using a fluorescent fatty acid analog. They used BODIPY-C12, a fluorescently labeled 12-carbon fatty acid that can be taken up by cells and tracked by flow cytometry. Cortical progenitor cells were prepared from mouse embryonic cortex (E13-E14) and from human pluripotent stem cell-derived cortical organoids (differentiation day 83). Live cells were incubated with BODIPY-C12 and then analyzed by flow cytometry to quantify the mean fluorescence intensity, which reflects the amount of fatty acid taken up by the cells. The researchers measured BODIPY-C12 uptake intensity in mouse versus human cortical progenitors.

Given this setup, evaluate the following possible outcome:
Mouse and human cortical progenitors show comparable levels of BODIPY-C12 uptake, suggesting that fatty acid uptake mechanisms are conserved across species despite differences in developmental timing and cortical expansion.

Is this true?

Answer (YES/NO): NO